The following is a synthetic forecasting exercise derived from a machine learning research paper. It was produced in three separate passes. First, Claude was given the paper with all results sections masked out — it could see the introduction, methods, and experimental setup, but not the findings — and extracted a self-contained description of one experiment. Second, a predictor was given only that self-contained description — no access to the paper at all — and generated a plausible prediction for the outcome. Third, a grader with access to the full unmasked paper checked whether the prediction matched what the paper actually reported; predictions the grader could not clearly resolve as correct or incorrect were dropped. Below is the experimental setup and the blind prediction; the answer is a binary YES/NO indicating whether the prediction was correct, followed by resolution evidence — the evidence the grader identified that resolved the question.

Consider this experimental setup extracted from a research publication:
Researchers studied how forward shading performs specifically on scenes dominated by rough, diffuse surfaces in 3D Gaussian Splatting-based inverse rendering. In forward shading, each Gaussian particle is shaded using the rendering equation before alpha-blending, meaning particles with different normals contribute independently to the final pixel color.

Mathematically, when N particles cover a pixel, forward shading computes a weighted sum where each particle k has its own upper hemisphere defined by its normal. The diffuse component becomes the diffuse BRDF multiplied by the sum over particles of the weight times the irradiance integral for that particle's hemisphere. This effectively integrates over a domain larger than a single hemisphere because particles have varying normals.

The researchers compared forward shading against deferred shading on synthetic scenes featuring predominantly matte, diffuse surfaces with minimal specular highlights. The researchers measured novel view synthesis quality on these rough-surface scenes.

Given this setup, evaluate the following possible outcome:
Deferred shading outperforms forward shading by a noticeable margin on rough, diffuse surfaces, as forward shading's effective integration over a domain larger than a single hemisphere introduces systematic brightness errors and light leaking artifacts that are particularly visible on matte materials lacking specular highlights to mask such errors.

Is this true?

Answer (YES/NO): NO